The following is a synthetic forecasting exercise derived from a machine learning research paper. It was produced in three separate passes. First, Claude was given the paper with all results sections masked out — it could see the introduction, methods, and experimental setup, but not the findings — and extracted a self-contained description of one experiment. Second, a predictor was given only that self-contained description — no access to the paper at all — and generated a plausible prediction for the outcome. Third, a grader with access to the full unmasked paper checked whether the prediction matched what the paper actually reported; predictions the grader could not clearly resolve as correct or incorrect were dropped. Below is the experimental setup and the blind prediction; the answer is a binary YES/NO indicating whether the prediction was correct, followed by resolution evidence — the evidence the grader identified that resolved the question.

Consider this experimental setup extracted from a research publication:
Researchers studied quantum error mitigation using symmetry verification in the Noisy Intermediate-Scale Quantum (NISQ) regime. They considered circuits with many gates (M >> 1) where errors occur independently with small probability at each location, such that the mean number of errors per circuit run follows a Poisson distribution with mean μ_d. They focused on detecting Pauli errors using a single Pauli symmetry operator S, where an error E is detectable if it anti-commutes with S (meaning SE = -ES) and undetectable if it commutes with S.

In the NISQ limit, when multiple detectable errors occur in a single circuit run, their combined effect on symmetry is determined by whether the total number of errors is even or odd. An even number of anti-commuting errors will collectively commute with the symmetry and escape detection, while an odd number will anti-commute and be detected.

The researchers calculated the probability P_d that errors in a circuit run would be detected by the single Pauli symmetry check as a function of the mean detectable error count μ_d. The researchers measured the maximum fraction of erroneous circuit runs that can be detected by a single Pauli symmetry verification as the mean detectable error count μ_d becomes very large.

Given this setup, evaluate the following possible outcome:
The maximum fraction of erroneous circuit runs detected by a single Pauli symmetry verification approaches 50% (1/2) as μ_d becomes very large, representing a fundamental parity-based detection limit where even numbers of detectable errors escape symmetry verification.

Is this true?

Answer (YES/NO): YES